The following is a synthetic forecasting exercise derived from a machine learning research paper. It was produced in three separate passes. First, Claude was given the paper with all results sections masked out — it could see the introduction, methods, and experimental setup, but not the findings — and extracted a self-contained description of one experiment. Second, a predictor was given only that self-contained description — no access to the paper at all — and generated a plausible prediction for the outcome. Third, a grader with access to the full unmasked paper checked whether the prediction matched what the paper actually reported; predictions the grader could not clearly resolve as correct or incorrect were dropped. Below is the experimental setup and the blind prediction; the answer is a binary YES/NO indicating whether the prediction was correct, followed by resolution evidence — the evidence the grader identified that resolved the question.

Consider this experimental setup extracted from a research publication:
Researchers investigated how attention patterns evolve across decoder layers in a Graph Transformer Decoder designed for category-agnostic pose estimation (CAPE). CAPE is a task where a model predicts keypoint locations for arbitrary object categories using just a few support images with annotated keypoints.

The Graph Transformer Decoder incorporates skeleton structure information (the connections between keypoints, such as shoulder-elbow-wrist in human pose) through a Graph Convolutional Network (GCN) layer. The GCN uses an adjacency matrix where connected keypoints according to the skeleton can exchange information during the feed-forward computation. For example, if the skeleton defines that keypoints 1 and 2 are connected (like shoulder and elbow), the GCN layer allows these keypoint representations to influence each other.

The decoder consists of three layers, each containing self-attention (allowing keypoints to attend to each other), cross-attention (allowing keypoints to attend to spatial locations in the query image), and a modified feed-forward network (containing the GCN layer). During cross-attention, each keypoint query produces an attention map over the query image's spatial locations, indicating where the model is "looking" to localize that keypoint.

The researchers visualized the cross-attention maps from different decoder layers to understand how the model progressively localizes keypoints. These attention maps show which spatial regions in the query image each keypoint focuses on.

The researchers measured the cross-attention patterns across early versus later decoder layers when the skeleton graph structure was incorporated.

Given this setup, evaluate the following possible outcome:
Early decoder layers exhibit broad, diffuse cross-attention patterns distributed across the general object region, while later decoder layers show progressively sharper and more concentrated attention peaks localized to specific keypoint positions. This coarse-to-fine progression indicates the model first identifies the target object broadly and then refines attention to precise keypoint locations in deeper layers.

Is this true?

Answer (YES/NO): NO